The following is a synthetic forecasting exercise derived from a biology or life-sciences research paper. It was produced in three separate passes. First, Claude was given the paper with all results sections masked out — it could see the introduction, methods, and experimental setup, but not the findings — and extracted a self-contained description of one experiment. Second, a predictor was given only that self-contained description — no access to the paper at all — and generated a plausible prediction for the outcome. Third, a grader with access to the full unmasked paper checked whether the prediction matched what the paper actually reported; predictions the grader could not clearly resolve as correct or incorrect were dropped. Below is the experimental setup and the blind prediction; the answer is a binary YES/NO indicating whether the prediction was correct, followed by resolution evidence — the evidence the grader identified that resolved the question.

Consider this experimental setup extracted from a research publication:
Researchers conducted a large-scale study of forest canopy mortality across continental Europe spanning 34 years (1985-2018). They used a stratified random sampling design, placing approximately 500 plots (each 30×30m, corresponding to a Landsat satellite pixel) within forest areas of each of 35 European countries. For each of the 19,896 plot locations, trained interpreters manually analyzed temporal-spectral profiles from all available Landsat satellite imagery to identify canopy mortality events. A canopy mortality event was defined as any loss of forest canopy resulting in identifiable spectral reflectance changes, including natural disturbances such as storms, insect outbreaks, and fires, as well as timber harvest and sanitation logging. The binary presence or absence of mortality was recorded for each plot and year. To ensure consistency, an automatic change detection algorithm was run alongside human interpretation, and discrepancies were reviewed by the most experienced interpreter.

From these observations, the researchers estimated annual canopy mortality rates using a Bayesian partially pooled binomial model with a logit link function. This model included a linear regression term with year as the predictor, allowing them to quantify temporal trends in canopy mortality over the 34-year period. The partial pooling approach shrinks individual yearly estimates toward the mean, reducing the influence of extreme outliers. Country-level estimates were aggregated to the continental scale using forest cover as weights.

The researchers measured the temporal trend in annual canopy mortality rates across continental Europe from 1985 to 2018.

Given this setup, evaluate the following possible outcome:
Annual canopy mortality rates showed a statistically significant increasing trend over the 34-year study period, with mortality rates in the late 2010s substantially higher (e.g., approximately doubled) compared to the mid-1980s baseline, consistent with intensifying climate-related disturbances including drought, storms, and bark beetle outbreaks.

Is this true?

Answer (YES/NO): NO